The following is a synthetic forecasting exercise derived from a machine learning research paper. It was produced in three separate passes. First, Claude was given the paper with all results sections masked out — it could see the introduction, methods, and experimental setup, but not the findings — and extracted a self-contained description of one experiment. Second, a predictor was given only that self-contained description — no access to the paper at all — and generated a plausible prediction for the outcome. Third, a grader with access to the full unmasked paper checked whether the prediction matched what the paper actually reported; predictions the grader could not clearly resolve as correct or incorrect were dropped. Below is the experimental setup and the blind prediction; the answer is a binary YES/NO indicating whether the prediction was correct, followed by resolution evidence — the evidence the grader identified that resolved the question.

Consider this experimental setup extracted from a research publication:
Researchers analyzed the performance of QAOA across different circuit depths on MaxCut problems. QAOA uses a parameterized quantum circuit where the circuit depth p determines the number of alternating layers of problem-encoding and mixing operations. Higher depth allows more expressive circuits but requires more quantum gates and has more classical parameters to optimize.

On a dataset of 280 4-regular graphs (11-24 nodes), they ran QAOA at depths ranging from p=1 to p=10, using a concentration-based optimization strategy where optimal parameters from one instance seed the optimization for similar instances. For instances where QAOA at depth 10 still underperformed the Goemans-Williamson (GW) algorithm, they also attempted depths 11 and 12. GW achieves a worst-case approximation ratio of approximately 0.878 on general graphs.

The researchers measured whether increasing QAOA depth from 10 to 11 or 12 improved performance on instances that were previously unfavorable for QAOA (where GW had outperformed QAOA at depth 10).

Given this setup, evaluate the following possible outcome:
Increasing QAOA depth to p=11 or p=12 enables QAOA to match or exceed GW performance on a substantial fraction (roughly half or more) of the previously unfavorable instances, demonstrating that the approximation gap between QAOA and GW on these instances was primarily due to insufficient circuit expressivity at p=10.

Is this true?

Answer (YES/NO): NO